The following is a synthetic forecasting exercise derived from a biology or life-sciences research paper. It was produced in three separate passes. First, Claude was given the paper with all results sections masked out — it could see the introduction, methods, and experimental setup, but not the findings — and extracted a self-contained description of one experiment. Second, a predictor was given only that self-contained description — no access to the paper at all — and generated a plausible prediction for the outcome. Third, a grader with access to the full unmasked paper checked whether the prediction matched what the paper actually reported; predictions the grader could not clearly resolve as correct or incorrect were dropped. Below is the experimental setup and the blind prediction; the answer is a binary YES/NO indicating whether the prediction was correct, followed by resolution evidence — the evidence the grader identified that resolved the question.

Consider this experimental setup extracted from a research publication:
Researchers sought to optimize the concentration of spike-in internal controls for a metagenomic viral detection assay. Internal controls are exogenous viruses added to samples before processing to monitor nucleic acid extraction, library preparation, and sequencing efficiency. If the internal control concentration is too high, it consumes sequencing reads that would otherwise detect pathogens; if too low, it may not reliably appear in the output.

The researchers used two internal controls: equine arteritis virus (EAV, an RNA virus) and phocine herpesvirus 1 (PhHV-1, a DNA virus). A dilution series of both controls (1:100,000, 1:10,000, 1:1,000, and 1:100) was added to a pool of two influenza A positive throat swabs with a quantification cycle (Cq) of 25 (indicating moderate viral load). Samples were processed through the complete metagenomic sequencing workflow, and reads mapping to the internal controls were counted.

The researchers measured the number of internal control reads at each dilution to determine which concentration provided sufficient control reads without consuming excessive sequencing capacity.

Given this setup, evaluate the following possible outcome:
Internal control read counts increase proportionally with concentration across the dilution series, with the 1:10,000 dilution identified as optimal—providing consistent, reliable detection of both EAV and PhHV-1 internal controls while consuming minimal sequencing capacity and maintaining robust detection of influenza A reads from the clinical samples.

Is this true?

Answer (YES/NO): YES